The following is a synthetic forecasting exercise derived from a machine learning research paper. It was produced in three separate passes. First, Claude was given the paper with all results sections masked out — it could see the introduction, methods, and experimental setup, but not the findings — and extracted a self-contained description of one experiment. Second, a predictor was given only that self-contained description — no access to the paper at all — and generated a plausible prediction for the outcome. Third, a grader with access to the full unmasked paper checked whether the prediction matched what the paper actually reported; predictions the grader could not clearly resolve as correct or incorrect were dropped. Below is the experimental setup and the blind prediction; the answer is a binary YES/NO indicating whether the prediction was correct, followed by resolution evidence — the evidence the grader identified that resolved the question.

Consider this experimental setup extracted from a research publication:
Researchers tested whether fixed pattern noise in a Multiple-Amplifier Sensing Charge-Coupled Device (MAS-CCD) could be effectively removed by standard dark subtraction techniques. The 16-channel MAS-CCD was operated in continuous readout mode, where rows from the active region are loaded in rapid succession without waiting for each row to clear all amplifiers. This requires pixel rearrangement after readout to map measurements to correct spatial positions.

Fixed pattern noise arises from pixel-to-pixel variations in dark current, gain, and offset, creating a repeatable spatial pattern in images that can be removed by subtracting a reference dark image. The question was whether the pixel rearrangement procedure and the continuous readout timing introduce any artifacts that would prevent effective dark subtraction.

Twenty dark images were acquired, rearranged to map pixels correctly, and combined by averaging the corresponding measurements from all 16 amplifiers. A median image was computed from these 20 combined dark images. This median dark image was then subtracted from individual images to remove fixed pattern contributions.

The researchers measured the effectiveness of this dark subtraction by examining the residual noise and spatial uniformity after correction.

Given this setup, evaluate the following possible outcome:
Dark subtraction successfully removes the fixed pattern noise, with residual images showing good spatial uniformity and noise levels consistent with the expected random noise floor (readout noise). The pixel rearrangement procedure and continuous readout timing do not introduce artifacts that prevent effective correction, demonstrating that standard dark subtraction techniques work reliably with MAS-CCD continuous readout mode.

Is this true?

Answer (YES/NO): YES